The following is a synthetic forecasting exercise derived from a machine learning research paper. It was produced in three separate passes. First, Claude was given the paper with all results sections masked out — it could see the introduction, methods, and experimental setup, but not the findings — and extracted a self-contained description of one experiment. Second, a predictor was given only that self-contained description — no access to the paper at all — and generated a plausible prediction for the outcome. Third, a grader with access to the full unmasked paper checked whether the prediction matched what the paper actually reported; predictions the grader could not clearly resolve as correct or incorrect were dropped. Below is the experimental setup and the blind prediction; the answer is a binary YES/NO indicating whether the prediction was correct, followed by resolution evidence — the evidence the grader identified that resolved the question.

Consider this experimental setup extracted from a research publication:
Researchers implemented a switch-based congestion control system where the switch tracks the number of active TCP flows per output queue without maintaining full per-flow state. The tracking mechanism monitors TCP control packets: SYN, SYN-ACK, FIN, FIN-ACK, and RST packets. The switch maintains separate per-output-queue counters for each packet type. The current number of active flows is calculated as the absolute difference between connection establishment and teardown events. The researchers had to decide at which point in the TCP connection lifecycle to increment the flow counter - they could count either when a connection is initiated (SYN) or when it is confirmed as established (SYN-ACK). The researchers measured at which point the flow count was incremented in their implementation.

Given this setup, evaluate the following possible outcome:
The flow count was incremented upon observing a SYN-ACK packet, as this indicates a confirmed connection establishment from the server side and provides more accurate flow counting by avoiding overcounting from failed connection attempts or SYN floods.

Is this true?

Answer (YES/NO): YES